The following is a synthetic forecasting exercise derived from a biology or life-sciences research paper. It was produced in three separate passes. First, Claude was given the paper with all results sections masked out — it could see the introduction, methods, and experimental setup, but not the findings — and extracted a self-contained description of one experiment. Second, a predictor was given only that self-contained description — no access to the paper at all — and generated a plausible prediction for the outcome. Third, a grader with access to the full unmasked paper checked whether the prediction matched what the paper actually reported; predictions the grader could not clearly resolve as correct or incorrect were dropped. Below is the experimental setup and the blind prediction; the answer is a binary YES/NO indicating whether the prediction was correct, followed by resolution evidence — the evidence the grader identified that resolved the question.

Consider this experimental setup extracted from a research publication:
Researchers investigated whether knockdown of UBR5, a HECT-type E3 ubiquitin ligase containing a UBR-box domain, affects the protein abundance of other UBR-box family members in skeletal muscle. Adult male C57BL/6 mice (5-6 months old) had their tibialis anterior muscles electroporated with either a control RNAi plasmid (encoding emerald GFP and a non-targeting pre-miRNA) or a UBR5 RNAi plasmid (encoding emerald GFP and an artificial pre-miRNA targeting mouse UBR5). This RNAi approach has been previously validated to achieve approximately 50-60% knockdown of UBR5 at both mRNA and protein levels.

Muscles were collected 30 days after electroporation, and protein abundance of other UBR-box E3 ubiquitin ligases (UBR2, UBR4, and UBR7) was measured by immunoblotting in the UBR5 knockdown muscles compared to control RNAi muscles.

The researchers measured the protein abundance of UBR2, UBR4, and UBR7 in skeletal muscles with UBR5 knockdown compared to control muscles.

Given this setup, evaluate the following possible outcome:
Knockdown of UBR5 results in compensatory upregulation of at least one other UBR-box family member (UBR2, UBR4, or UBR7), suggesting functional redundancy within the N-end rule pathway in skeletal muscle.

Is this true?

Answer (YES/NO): YES